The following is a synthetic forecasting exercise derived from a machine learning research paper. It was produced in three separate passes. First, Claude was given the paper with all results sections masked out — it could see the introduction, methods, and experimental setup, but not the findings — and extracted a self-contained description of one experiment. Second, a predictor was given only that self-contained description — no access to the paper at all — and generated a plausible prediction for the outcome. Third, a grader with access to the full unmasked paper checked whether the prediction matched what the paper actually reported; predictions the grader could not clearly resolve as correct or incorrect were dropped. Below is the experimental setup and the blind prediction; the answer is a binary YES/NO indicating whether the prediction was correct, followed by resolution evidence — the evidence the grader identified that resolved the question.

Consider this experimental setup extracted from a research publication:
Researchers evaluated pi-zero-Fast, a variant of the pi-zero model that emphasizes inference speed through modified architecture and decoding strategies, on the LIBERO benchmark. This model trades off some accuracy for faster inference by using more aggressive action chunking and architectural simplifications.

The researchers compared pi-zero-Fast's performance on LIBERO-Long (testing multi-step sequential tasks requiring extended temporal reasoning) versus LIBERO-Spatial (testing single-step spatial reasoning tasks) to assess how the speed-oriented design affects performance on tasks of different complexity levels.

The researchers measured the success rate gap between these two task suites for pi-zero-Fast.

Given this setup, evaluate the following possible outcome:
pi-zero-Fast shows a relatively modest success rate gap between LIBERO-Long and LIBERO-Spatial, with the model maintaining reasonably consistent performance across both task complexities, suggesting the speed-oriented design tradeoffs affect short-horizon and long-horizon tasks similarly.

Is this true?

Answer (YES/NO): NO